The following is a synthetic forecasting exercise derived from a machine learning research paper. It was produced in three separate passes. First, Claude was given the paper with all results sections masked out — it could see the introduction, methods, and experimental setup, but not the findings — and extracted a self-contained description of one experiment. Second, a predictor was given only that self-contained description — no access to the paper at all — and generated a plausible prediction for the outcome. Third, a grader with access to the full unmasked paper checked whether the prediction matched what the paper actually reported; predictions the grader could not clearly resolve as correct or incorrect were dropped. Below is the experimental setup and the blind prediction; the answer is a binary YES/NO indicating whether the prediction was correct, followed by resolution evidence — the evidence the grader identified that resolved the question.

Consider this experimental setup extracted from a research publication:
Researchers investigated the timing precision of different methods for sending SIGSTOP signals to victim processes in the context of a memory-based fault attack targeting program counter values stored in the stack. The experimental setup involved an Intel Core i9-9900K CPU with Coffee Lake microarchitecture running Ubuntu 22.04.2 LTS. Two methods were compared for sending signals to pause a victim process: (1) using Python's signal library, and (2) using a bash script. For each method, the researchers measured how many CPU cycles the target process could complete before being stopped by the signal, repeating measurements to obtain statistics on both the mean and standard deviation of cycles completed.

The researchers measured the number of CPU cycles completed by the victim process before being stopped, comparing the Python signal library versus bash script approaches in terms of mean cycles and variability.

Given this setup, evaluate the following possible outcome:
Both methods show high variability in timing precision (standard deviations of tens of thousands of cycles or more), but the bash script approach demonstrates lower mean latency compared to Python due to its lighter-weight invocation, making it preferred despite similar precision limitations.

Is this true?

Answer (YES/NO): NO